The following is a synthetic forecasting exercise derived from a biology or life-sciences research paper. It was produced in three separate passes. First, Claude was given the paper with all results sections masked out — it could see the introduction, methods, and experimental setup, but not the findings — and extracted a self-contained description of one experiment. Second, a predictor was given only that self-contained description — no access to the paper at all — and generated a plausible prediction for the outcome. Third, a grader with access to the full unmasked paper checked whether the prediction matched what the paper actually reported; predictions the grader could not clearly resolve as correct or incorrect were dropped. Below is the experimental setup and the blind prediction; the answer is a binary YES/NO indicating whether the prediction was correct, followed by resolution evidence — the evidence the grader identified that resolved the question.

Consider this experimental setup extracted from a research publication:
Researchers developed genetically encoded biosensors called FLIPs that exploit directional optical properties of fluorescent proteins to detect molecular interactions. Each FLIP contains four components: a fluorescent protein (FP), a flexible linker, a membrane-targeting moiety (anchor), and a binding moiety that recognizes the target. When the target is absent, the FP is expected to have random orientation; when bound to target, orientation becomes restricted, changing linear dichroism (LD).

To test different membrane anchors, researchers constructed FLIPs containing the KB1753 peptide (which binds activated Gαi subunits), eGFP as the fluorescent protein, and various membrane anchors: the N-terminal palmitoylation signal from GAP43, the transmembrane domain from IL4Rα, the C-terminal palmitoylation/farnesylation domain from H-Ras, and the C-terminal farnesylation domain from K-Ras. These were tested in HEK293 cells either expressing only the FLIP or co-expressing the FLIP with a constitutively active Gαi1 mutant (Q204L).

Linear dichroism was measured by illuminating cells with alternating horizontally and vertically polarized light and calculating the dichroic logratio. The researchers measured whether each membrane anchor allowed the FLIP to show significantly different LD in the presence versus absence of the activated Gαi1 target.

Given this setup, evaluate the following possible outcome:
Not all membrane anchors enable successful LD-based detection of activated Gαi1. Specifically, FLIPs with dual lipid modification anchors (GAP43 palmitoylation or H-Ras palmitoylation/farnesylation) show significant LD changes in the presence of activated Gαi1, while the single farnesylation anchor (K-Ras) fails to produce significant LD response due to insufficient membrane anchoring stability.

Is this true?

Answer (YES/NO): NO